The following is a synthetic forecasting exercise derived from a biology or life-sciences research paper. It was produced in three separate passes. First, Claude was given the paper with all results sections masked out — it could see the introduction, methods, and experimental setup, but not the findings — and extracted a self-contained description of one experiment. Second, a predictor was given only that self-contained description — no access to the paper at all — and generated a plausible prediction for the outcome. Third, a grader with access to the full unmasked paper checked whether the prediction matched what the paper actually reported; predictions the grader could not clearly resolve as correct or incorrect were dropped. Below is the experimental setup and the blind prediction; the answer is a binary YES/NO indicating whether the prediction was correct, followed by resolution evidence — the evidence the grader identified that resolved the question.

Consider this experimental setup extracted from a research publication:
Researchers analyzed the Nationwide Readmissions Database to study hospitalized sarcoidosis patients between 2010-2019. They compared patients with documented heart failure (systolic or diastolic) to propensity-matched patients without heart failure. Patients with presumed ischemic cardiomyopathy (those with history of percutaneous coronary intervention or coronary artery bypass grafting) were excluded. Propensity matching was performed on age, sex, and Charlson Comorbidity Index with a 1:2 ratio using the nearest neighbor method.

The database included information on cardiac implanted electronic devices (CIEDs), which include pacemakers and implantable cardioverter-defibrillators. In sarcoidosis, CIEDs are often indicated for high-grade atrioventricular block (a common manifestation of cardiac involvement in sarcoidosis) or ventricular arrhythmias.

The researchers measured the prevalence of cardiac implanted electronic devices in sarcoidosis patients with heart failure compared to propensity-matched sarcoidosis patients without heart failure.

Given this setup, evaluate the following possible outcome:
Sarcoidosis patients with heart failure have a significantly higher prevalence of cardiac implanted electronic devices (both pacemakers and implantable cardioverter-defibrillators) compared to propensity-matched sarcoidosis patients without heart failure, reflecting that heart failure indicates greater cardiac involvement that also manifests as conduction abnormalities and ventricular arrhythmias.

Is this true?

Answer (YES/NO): YES